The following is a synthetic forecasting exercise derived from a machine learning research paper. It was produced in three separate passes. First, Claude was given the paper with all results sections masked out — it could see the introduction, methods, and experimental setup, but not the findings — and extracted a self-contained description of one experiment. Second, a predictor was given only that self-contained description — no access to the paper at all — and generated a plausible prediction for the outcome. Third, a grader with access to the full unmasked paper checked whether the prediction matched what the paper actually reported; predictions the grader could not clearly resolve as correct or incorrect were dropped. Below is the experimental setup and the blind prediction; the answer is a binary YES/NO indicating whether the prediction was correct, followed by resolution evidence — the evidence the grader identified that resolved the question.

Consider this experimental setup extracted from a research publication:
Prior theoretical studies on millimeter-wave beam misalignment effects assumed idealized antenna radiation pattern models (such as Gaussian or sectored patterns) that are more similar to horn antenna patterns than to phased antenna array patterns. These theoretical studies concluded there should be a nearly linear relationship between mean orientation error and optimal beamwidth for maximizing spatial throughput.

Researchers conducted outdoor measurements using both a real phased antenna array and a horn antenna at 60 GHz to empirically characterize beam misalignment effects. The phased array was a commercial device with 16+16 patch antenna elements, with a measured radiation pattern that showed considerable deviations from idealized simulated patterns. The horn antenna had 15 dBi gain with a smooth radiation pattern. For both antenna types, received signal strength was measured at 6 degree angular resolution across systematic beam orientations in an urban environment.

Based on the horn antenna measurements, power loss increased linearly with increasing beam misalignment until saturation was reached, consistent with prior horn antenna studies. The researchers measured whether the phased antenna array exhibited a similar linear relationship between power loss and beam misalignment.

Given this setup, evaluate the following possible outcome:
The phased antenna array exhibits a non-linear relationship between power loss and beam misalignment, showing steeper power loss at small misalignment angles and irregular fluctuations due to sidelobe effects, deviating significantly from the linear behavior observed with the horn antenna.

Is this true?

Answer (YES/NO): YES